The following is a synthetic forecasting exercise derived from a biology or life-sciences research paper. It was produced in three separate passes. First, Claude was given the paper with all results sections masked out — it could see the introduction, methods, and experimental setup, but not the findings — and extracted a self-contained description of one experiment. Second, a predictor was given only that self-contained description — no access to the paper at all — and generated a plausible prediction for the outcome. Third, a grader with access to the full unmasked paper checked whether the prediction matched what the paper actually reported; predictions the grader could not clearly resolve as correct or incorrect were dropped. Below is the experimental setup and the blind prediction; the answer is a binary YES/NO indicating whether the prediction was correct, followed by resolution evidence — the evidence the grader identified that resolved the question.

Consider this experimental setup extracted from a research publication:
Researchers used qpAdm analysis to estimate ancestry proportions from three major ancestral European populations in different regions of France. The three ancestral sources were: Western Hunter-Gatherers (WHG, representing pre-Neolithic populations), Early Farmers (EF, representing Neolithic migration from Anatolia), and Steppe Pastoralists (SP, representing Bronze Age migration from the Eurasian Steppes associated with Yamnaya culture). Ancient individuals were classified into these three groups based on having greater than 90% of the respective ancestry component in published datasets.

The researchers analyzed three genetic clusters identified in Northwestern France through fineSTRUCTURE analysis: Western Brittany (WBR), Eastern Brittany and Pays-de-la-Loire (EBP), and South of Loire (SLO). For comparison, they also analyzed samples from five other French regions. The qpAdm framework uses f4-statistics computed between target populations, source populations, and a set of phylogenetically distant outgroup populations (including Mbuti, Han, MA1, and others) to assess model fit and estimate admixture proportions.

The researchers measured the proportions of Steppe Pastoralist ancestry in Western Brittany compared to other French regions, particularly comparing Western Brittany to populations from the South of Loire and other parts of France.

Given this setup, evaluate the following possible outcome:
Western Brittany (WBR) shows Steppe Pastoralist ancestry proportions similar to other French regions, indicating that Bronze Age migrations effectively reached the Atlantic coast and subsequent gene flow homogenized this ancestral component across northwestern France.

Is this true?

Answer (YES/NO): NO